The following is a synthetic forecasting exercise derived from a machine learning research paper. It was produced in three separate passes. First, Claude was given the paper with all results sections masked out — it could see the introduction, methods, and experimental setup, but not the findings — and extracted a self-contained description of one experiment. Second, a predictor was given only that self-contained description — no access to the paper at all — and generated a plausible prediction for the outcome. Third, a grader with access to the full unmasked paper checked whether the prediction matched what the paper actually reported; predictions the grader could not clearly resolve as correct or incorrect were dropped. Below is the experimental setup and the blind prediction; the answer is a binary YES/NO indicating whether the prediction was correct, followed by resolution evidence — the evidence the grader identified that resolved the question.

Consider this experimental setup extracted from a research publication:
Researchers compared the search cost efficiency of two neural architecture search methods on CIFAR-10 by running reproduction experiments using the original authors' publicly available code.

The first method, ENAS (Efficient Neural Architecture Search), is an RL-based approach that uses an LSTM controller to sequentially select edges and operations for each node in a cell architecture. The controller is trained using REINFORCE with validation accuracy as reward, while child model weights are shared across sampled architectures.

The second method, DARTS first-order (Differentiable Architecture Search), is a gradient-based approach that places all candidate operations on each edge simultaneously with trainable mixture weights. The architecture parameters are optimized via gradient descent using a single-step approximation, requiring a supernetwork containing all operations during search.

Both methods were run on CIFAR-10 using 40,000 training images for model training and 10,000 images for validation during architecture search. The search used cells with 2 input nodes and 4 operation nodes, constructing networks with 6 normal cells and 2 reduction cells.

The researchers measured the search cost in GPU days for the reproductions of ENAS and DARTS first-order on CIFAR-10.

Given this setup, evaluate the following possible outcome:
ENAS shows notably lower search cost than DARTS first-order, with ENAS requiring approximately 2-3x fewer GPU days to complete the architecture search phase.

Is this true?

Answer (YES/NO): NO